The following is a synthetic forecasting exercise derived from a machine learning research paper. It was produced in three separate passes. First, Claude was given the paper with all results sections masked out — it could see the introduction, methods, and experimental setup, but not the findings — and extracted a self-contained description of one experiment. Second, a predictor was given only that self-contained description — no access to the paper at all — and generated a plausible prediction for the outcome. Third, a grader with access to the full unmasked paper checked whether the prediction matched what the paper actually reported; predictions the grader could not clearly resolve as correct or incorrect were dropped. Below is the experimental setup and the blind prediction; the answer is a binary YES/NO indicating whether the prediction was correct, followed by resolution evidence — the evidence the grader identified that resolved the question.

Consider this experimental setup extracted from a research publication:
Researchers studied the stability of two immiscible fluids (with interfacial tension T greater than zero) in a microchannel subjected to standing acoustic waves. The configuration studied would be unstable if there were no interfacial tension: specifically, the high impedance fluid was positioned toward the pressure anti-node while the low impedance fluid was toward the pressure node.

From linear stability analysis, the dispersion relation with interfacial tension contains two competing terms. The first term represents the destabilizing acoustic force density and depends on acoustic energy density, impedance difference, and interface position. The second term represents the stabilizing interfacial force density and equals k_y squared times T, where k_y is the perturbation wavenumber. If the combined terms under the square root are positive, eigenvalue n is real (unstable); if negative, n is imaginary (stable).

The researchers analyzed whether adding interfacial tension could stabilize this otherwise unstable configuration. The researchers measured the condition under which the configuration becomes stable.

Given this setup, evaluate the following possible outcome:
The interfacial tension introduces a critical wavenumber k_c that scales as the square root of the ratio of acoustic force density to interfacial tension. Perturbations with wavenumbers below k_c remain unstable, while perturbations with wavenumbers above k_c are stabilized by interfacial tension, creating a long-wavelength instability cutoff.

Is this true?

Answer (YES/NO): YES